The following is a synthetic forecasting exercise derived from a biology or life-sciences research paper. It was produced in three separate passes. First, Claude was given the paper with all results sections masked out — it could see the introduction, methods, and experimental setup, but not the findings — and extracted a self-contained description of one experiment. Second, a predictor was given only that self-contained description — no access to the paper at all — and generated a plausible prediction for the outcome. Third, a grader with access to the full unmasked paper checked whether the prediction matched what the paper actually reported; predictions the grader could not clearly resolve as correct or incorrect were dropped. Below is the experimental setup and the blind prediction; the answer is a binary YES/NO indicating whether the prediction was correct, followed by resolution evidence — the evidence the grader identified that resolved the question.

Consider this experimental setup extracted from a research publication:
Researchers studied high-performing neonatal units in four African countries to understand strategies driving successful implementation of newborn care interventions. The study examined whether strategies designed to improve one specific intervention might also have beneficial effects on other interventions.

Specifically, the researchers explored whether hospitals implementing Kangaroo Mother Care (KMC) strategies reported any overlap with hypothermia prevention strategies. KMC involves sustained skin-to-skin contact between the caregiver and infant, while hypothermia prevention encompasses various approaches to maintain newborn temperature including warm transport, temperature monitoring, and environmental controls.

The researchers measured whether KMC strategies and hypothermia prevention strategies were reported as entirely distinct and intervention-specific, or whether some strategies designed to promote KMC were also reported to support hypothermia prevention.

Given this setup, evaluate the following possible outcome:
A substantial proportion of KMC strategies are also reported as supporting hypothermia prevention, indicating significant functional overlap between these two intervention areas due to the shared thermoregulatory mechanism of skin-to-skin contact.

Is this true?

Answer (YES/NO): NO